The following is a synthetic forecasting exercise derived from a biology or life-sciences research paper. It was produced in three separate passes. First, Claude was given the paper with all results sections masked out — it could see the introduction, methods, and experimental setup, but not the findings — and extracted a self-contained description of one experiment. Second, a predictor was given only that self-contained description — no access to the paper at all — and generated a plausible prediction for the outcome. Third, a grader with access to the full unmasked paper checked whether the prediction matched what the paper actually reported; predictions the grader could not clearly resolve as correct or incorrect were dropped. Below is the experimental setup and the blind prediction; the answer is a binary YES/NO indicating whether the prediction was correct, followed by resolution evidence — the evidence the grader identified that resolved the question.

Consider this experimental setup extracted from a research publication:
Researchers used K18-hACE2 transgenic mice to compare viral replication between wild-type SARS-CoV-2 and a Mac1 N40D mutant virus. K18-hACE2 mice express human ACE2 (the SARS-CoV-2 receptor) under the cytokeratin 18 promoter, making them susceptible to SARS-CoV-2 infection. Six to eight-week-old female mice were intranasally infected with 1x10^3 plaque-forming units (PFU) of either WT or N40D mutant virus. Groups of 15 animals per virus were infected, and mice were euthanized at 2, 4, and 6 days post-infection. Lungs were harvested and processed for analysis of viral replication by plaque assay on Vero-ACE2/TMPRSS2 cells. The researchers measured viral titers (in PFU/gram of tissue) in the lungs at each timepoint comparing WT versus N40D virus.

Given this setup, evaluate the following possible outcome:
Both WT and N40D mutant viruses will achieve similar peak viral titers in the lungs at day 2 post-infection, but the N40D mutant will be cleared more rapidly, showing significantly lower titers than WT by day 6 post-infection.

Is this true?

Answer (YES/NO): NO